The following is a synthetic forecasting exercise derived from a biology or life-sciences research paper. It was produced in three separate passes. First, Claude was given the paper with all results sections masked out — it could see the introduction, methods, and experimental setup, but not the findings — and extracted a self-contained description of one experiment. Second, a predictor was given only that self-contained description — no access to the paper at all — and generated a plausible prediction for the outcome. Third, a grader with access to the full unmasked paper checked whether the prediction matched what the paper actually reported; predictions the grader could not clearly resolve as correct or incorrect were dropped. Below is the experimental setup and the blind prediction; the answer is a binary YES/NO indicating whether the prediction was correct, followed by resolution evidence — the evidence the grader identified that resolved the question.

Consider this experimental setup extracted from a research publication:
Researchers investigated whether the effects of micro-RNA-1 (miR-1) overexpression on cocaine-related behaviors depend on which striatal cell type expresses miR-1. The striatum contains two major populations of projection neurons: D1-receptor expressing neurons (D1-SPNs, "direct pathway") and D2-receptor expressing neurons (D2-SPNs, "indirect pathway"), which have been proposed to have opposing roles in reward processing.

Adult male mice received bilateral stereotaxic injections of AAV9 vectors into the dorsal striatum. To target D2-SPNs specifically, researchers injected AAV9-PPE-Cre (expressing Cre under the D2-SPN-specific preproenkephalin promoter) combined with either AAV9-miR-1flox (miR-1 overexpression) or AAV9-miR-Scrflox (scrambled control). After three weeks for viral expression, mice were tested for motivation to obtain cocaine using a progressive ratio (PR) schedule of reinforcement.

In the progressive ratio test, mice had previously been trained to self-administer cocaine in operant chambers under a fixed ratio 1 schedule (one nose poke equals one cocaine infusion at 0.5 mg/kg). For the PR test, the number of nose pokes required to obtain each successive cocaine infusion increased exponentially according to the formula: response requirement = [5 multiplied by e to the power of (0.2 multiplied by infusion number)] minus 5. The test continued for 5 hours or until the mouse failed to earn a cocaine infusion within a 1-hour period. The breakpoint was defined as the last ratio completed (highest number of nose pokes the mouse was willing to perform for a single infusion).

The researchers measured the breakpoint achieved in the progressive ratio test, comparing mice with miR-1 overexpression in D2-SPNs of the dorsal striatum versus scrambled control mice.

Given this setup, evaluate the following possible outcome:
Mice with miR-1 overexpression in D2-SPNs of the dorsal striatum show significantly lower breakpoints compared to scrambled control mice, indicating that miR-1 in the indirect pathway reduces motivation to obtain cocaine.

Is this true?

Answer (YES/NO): YES